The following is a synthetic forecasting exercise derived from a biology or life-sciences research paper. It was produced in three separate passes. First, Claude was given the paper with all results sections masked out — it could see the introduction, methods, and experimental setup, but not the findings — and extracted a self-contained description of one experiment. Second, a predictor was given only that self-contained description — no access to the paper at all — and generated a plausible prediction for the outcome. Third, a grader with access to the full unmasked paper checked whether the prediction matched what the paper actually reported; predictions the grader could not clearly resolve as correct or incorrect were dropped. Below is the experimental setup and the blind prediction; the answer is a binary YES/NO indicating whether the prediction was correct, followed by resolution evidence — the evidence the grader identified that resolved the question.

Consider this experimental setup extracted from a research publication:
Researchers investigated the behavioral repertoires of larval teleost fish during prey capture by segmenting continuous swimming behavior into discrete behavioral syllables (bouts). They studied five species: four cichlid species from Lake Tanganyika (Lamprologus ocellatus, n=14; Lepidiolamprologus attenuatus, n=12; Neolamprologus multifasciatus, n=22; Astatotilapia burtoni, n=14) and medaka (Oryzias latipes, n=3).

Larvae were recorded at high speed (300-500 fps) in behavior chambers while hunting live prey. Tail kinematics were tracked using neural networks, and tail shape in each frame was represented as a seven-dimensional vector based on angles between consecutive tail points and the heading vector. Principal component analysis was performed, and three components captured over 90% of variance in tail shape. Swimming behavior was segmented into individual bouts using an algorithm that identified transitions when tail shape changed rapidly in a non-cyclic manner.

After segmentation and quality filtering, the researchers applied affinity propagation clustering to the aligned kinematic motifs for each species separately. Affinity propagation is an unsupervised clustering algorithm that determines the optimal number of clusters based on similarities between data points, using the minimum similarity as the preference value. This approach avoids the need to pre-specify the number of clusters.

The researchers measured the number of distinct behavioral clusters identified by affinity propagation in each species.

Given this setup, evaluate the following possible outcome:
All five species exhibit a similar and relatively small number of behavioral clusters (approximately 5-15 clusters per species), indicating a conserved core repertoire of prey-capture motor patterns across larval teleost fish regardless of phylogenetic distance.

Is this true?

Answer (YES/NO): NO